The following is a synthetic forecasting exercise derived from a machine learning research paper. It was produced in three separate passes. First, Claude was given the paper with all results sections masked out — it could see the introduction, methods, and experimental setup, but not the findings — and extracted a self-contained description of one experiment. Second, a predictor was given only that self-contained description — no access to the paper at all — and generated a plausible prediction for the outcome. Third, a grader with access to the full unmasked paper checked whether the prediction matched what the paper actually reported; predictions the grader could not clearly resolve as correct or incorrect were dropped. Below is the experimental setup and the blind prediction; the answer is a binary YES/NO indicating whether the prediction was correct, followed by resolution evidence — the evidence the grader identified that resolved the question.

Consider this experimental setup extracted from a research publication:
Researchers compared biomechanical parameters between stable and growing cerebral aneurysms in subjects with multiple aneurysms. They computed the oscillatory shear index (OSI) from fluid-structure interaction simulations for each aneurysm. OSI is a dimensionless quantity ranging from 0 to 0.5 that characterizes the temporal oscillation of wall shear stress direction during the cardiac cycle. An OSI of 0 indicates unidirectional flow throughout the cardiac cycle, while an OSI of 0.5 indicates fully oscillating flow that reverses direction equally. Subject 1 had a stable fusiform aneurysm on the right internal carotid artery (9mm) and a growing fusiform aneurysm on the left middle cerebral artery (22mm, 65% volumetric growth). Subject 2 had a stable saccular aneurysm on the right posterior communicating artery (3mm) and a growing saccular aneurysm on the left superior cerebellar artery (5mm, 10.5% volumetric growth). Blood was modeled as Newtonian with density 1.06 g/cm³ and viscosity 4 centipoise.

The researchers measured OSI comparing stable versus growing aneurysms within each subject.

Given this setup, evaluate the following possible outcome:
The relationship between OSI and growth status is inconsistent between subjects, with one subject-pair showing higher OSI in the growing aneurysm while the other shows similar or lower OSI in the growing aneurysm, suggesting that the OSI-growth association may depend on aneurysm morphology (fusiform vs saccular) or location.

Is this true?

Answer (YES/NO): NO